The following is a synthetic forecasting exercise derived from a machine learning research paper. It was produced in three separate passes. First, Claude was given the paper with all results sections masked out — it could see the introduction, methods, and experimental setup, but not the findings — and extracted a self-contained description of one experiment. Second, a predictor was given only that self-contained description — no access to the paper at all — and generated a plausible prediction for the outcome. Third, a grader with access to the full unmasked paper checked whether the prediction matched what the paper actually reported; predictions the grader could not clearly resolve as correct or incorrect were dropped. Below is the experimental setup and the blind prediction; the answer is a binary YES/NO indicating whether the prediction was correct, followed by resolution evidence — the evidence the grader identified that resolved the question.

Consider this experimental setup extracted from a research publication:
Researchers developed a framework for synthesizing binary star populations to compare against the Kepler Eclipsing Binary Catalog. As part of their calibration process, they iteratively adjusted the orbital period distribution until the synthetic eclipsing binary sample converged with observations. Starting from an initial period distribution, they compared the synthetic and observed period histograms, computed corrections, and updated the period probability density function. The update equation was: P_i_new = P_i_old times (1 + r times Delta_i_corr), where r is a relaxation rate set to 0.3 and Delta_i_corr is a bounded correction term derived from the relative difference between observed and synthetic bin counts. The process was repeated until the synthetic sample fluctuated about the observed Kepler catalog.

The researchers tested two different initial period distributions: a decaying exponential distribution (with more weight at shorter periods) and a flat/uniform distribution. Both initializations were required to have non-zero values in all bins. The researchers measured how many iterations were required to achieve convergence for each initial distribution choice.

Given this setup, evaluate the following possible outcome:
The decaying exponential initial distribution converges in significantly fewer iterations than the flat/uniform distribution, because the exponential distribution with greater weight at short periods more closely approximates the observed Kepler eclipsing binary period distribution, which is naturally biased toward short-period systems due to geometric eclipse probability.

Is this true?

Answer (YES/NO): NO